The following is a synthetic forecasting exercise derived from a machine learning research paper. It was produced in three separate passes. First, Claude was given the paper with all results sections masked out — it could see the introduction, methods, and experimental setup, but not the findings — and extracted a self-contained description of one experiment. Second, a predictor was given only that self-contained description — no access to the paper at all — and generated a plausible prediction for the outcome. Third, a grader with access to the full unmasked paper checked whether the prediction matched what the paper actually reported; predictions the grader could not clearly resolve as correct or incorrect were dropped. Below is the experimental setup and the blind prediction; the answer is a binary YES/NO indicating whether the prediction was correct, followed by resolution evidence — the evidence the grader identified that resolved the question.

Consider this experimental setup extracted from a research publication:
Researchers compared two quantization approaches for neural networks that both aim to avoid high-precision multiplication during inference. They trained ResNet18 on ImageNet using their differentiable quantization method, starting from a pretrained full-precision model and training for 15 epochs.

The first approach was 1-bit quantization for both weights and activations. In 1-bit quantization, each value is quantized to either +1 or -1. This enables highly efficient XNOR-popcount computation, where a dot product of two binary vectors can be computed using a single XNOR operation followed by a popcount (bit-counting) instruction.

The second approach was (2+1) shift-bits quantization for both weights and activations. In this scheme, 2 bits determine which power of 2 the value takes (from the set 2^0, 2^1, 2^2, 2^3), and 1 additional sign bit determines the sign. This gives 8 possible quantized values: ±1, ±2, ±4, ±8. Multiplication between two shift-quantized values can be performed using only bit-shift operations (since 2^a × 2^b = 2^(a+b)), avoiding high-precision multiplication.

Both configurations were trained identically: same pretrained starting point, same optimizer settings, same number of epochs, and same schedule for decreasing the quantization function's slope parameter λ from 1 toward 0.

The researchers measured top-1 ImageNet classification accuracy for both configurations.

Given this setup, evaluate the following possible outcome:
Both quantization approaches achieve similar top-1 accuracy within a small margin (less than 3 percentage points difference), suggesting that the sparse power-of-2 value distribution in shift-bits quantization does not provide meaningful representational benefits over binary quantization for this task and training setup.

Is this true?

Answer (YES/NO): NO